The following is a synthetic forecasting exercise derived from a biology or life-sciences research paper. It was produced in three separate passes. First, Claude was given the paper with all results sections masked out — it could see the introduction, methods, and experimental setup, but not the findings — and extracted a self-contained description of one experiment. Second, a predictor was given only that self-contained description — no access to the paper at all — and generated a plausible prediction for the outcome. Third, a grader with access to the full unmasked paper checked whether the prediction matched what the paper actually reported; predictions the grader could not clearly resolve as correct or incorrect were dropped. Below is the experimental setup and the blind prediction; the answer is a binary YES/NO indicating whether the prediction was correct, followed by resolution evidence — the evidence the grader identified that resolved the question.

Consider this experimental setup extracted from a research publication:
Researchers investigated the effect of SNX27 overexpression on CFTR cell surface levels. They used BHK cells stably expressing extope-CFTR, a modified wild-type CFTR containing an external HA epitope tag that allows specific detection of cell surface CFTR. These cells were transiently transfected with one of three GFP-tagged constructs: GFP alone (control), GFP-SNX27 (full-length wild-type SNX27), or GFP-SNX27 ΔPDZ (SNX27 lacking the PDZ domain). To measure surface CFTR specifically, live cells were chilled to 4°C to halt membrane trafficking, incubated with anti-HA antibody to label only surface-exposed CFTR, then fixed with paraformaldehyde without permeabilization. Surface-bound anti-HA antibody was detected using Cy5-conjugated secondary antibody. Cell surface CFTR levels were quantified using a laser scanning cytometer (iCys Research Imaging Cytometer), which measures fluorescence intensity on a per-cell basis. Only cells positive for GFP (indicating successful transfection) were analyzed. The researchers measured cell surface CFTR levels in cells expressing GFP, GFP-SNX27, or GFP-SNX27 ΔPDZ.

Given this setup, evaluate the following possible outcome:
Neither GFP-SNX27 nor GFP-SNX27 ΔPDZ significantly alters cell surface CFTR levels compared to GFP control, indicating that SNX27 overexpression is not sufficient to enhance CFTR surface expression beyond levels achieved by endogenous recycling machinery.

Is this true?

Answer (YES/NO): NO